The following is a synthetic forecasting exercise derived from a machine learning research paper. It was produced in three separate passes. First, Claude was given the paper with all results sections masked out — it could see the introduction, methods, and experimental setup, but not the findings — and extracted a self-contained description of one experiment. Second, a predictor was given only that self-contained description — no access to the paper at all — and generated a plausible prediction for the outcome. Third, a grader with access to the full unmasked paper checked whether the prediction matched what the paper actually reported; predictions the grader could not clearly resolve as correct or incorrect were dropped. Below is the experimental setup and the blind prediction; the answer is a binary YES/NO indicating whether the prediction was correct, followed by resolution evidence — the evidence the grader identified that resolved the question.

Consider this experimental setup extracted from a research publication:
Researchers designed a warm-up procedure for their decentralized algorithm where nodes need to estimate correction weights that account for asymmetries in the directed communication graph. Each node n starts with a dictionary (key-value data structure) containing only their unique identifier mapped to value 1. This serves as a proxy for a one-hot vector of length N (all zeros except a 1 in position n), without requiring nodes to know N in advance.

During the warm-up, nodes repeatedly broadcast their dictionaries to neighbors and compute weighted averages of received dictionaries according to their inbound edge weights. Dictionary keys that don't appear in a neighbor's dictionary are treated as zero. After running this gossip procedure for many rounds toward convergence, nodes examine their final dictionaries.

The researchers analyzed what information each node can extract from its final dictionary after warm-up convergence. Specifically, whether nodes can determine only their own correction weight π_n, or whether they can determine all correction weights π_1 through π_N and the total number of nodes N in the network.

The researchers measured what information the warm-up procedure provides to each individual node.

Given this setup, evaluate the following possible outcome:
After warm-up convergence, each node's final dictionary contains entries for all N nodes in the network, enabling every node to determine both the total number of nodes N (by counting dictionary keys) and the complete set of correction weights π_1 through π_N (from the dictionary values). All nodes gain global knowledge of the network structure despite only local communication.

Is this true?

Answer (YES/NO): YES